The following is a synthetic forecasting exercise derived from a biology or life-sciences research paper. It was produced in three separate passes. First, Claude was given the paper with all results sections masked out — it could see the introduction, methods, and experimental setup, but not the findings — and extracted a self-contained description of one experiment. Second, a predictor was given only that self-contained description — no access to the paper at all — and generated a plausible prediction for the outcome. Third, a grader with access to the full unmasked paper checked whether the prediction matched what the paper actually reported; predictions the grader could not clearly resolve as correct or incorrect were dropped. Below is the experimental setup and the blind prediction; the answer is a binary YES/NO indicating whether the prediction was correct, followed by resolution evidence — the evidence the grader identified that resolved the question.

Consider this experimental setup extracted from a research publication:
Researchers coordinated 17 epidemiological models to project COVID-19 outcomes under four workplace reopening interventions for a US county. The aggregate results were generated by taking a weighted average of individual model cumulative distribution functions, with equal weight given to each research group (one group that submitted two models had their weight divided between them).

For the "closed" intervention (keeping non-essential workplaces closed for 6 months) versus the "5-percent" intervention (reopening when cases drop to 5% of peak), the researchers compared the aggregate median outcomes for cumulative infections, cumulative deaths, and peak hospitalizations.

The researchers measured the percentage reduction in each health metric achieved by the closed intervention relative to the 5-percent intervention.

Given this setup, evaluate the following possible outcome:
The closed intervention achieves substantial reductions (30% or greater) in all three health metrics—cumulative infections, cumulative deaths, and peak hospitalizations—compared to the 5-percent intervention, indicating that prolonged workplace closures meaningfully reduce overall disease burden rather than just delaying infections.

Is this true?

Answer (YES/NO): YES